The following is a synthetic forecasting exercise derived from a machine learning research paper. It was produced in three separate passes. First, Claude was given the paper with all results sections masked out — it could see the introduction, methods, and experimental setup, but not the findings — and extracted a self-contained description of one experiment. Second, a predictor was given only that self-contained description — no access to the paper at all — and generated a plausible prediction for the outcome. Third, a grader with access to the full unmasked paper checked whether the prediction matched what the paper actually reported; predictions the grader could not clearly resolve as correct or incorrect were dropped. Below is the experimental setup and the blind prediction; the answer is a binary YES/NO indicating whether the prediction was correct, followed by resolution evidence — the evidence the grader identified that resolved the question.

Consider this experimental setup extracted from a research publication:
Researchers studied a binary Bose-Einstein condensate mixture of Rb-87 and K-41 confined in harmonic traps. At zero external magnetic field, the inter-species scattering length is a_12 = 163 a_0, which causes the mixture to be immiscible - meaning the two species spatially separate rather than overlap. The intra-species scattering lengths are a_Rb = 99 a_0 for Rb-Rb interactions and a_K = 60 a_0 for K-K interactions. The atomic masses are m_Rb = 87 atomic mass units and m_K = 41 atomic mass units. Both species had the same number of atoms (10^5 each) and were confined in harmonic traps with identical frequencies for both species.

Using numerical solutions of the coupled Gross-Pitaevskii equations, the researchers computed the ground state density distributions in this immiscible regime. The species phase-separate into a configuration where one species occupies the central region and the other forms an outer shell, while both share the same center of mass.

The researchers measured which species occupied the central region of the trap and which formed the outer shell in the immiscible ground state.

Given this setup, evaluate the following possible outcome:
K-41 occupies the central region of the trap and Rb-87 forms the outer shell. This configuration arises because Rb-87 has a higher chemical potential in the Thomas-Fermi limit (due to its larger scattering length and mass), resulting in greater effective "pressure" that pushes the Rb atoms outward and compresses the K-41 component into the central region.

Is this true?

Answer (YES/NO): NO